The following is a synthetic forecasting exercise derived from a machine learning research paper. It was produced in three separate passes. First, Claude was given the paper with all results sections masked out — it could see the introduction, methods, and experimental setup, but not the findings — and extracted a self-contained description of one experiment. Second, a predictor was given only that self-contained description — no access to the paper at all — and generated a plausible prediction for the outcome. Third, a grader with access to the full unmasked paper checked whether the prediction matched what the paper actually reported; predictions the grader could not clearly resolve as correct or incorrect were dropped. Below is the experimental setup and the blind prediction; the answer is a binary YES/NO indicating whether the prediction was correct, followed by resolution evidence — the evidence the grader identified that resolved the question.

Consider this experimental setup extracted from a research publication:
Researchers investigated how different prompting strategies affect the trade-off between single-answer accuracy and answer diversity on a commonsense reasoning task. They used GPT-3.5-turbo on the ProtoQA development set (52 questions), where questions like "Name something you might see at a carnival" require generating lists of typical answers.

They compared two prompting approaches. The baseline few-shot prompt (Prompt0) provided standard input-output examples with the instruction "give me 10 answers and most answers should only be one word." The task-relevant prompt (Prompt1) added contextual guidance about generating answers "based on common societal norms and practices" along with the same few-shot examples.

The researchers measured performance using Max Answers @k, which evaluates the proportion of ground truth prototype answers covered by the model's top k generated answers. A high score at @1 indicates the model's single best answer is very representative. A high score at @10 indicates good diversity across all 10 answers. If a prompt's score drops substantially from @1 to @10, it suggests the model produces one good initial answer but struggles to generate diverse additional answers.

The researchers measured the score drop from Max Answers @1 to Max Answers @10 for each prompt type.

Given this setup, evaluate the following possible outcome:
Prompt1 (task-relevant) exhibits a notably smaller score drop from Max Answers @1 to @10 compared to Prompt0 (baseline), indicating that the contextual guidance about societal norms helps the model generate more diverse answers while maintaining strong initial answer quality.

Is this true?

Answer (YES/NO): NO